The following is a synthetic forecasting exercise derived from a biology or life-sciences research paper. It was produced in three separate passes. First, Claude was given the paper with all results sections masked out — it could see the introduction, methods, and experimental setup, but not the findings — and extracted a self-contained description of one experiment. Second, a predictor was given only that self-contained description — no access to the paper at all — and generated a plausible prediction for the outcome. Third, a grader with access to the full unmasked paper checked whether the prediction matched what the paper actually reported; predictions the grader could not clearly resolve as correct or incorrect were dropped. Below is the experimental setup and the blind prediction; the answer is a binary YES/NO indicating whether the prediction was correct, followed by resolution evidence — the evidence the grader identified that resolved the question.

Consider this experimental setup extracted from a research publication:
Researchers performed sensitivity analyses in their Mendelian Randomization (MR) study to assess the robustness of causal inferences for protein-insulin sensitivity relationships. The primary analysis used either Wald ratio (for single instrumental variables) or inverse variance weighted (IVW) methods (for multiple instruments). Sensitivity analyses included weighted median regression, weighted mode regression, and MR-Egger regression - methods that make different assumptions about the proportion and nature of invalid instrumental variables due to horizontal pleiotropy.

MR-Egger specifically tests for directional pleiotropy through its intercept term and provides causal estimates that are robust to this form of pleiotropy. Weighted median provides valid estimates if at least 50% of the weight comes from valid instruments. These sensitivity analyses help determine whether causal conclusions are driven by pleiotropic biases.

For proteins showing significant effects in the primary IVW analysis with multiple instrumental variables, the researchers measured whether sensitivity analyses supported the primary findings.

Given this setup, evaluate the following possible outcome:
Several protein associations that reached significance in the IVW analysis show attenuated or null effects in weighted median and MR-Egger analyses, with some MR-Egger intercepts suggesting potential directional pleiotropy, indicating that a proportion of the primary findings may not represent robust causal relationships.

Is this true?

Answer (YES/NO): NO